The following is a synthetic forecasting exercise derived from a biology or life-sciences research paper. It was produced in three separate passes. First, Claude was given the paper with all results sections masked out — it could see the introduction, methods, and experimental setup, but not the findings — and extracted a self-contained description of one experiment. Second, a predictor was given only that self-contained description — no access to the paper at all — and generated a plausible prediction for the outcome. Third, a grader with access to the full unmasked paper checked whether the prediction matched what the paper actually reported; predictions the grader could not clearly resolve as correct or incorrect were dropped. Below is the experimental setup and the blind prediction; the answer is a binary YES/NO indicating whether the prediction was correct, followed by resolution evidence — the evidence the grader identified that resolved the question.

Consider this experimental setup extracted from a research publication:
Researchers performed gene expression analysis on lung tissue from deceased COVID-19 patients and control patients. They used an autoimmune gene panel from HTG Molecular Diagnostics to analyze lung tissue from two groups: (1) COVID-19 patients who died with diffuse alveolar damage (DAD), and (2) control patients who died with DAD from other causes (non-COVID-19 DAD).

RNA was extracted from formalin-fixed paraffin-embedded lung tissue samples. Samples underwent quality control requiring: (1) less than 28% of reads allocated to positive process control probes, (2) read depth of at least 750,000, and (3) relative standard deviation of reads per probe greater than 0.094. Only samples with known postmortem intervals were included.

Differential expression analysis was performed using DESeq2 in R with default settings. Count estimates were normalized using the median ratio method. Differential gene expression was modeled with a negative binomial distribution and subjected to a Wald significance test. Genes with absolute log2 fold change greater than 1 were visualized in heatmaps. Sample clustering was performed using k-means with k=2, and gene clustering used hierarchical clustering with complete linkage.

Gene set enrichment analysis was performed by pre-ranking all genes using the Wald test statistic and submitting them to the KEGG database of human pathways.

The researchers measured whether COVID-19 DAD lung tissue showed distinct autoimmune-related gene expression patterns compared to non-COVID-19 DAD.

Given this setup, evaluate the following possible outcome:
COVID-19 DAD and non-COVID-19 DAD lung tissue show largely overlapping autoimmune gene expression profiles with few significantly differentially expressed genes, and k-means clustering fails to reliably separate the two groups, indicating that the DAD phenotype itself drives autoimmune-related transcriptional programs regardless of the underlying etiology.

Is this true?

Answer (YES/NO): NO